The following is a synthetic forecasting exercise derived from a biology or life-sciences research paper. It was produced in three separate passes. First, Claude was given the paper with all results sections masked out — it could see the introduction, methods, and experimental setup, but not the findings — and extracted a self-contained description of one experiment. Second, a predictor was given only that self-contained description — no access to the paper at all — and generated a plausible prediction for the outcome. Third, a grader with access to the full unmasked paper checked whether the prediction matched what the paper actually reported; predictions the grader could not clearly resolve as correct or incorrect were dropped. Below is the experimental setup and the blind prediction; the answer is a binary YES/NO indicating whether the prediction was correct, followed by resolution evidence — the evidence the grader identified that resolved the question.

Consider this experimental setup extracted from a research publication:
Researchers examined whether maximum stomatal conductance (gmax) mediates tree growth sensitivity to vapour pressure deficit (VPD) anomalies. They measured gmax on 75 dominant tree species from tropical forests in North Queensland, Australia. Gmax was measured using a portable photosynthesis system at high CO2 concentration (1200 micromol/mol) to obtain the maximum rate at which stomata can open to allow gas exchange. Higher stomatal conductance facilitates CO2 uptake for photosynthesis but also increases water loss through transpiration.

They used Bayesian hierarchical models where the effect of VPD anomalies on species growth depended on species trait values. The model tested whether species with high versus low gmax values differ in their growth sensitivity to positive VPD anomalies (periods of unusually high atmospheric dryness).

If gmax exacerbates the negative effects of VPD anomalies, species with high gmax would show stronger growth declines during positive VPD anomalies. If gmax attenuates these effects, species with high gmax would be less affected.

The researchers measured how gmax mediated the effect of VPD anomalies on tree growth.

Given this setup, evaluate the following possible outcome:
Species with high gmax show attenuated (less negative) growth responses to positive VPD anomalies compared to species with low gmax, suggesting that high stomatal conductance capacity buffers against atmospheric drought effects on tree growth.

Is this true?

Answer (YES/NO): YES